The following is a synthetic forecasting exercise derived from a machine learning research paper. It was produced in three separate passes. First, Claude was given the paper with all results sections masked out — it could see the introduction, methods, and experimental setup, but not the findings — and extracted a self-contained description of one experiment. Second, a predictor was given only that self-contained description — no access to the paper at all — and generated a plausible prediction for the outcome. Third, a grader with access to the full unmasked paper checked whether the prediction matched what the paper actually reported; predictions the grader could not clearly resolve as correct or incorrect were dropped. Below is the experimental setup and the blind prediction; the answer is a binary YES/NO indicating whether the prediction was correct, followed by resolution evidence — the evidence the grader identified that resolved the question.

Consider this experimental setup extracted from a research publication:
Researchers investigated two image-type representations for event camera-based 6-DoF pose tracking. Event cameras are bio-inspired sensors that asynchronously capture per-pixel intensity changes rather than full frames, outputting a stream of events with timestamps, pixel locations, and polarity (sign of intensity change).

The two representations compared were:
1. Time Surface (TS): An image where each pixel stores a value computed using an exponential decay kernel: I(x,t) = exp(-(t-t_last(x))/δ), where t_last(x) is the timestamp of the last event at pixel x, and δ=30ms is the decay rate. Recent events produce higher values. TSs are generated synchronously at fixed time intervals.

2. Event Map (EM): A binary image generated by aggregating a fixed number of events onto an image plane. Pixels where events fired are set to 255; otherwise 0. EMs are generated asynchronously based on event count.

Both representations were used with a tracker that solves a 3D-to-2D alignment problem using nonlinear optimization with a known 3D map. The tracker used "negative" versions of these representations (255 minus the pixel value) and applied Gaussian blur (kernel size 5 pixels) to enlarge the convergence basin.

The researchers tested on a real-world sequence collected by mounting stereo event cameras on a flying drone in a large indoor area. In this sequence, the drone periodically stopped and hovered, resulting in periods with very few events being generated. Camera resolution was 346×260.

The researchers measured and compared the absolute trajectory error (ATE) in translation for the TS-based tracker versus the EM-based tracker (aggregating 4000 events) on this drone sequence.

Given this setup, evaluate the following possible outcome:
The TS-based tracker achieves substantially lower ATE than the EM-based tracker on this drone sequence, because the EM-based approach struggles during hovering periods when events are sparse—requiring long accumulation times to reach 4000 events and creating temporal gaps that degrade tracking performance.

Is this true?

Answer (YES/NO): NO